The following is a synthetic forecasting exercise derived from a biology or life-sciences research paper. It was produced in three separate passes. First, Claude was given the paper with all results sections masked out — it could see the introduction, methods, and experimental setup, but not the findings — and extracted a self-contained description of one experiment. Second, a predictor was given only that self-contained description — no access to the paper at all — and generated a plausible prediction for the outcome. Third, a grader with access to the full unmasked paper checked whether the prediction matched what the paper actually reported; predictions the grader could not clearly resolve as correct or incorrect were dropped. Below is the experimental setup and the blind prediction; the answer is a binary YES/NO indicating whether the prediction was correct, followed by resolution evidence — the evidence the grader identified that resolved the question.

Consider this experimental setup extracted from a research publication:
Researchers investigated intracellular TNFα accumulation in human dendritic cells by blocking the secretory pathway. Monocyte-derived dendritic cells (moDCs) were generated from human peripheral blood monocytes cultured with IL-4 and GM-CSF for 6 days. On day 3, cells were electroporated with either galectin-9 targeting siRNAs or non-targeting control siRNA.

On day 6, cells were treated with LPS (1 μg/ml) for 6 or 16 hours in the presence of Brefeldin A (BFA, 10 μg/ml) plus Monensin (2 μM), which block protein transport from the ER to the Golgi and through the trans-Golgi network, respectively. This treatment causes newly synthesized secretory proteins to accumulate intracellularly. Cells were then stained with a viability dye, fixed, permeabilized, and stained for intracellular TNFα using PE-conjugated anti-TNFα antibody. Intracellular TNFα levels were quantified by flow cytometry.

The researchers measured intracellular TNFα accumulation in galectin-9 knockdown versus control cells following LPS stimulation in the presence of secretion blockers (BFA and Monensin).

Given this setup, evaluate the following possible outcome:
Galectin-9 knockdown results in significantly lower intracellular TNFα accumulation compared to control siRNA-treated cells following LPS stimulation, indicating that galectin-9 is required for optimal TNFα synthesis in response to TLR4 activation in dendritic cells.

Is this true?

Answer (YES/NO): NO